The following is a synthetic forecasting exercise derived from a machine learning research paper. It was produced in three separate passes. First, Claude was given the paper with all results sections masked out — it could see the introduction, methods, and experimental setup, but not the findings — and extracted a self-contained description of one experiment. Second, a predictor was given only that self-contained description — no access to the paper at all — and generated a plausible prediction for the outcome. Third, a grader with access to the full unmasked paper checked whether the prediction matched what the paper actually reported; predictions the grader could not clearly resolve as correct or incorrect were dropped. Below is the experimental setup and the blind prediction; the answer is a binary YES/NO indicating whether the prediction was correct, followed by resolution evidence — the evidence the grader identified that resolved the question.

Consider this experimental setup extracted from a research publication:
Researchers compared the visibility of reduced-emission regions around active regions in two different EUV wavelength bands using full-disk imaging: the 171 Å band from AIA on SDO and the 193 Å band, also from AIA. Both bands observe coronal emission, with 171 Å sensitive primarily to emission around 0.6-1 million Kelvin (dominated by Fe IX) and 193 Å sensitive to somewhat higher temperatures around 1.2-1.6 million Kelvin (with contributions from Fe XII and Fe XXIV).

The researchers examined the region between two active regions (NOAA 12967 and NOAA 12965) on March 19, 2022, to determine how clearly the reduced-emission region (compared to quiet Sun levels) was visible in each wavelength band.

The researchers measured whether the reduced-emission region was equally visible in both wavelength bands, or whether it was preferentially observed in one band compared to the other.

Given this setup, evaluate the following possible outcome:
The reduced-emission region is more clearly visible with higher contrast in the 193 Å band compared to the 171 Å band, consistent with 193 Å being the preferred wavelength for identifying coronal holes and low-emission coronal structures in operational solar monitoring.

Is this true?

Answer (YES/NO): NO